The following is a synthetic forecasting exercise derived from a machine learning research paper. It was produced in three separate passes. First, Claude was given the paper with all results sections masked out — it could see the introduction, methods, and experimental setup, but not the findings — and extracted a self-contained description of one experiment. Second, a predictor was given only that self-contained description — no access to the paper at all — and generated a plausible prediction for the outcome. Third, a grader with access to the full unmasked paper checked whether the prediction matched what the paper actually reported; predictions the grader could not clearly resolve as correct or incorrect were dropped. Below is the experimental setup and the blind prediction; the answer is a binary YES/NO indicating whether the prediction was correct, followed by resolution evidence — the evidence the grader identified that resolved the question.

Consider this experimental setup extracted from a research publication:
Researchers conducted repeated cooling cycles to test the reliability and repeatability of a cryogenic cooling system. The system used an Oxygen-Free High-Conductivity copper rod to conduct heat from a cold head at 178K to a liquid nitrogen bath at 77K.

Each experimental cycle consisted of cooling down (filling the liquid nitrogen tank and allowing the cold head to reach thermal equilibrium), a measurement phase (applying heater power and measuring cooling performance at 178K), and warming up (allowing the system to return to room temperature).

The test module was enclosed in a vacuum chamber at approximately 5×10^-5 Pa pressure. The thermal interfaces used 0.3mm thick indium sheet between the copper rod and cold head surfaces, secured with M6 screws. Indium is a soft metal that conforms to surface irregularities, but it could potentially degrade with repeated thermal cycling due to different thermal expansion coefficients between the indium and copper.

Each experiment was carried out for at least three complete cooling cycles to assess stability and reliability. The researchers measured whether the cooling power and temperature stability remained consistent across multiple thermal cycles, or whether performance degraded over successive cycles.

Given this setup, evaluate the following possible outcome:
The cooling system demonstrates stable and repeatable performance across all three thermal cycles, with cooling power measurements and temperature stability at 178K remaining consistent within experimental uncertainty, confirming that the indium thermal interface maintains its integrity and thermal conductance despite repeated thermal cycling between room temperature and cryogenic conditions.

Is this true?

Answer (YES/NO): YES